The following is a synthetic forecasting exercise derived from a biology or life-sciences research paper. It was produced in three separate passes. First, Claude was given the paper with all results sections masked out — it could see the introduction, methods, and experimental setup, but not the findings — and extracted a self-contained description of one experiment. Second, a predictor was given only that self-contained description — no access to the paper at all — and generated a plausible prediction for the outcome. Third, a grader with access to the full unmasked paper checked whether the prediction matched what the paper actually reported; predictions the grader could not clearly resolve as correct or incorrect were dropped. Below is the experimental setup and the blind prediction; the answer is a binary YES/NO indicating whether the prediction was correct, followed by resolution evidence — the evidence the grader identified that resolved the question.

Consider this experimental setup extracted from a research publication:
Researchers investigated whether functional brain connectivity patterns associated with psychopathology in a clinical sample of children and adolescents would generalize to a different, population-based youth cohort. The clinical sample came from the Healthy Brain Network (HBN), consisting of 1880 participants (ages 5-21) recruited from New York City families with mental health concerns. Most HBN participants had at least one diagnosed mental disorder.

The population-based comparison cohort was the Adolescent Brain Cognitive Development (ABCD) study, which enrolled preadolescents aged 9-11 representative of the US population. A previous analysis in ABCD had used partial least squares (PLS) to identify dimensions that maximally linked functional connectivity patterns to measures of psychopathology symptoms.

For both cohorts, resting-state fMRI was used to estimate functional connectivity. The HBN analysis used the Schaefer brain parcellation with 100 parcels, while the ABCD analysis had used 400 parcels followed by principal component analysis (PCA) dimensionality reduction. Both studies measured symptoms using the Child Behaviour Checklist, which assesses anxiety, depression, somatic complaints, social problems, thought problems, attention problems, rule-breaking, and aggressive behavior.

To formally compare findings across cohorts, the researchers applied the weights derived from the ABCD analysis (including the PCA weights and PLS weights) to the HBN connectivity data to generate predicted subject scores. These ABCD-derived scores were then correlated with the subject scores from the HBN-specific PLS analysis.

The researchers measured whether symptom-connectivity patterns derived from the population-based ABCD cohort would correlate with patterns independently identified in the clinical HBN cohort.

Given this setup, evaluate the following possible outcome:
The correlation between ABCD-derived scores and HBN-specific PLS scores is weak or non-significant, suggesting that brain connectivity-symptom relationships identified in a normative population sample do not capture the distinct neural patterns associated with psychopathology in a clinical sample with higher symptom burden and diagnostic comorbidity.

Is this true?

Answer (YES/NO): NO